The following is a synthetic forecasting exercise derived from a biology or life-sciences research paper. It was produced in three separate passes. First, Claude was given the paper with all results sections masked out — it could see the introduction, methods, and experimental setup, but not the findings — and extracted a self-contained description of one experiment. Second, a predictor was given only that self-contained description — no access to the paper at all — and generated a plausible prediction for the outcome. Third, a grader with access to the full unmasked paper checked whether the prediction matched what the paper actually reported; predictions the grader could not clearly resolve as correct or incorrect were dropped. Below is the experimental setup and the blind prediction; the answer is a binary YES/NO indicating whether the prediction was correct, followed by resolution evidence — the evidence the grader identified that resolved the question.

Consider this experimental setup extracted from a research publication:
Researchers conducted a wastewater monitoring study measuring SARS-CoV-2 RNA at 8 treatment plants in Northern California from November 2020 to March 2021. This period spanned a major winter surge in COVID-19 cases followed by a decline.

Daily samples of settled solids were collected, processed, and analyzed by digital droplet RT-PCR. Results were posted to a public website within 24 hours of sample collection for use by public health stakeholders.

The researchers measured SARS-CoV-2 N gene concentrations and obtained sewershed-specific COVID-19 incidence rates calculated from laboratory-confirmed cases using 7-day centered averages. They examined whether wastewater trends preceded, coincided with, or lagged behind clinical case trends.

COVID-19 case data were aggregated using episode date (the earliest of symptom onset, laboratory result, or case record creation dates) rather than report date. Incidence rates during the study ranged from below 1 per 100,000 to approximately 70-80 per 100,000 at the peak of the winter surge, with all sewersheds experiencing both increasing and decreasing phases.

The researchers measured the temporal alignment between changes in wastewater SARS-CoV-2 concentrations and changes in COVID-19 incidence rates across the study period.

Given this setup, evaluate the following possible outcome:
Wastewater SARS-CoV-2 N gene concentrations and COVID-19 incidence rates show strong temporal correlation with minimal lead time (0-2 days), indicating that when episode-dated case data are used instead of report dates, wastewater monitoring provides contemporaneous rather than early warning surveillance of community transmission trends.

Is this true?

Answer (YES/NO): YES